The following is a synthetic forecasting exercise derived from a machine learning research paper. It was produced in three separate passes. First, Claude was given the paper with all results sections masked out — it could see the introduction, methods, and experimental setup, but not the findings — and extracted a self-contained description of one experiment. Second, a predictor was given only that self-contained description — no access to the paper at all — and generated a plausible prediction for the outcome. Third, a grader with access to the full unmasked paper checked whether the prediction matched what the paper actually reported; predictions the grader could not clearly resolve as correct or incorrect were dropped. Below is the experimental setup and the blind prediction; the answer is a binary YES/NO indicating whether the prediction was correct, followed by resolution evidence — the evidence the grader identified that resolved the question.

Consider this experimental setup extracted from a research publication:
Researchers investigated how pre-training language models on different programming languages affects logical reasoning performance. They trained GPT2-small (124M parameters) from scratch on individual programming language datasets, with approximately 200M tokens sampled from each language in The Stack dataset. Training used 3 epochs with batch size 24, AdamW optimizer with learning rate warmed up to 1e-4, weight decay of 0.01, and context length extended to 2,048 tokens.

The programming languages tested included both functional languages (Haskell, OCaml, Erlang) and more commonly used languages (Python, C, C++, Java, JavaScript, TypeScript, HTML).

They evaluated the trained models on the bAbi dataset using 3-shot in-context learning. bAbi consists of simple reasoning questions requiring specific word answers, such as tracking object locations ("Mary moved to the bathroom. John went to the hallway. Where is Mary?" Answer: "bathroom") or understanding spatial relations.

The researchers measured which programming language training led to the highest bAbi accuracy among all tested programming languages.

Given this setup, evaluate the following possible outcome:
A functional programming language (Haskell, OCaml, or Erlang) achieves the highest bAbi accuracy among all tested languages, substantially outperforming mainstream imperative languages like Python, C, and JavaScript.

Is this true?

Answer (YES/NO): NO